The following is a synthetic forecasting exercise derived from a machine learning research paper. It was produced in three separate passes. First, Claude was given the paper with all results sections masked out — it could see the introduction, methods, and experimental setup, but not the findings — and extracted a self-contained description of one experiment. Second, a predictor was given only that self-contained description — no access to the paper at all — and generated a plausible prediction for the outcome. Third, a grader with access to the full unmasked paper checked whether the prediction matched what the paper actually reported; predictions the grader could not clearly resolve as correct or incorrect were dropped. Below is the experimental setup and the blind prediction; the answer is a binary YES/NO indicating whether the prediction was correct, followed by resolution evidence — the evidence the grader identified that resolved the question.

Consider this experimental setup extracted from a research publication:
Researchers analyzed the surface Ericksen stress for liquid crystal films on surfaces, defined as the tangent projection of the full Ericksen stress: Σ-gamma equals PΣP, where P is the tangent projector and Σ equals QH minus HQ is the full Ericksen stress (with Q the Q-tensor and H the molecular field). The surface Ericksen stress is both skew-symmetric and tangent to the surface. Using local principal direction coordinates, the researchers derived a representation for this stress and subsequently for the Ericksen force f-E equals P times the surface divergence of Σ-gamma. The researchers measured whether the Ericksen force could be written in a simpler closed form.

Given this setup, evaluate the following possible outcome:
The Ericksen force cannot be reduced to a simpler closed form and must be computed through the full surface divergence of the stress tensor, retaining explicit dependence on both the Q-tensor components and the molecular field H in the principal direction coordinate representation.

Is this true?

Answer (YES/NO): NO